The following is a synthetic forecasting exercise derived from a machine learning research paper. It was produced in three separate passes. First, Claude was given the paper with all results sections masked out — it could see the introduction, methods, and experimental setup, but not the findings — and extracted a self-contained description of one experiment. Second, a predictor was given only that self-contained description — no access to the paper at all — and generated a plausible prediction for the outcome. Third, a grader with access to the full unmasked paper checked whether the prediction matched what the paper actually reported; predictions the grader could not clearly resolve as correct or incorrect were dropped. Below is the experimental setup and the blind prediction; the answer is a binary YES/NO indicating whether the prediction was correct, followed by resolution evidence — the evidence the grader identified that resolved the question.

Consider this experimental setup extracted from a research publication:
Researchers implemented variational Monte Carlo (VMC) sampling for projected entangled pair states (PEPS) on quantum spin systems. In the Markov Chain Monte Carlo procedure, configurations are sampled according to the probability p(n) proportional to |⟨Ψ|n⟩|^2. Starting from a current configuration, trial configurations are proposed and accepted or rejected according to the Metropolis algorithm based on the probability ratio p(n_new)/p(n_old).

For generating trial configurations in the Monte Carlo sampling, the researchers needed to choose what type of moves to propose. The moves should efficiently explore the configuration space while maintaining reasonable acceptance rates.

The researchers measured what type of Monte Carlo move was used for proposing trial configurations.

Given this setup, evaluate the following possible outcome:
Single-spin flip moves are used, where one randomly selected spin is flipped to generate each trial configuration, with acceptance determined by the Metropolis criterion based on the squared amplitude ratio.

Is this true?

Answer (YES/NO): NO